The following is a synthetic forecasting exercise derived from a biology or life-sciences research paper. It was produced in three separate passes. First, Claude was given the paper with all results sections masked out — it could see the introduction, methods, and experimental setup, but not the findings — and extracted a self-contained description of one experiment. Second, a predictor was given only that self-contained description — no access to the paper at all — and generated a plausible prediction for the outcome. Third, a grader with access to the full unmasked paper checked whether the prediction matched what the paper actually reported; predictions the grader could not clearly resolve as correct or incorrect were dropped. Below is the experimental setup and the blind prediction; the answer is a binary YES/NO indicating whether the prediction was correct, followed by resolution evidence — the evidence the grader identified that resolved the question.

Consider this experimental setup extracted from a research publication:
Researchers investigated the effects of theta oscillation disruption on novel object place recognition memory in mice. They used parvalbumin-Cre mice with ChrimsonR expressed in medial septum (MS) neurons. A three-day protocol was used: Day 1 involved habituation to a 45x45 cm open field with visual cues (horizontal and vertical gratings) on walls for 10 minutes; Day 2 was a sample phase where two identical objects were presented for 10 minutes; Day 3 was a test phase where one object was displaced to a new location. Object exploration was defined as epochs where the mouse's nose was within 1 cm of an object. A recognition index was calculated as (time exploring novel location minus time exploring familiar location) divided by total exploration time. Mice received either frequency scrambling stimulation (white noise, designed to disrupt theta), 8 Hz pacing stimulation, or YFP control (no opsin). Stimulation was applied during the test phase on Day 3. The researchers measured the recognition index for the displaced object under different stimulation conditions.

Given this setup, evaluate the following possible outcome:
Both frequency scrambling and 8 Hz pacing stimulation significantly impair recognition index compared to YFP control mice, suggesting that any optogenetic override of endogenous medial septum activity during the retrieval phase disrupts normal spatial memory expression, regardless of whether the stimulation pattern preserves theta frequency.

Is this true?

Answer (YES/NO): YES